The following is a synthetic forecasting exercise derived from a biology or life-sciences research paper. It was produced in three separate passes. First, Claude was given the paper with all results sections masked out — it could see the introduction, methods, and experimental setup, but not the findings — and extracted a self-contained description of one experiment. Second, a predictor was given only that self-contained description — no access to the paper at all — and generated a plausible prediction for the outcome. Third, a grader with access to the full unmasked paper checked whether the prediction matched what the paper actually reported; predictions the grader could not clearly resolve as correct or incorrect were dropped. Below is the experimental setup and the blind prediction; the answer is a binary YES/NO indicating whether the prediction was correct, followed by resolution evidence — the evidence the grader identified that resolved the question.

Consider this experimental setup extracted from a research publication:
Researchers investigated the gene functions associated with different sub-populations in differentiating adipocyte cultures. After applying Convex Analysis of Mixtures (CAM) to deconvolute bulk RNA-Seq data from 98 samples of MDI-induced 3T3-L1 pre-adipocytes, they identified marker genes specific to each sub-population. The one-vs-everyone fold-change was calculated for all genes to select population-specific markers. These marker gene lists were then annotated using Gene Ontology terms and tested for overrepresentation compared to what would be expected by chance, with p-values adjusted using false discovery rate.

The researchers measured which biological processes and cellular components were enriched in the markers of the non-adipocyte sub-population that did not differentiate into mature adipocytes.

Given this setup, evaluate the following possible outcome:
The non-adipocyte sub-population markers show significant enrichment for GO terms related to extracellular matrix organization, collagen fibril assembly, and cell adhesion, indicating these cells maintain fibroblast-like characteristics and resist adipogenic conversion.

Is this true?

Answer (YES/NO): NO